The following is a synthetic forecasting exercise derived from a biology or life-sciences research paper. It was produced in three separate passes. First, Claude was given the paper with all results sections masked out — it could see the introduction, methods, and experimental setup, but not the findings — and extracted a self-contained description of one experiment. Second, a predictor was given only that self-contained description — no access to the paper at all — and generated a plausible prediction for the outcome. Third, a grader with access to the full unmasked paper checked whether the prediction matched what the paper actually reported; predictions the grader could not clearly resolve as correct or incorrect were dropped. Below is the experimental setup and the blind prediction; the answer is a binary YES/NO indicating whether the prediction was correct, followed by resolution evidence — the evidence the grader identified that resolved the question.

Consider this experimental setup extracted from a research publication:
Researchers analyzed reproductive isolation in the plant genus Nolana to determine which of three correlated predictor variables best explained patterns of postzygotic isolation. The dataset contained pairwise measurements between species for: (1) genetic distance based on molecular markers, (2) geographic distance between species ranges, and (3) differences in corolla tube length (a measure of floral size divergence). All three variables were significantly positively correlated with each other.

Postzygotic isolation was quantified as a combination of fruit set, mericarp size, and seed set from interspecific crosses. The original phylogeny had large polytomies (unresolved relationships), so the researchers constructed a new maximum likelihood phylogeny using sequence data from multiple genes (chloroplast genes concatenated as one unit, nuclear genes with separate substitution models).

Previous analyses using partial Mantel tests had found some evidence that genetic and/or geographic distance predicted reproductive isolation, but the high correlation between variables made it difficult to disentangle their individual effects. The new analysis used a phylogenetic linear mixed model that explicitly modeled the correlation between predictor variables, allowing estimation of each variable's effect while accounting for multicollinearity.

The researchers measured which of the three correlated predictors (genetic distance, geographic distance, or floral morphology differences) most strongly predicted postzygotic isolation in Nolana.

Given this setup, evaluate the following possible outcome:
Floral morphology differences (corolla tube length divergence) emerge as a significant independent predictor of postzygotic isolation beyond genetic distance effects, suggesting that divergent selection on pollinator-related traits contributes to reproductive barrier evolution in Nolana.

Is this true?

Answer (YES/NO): NO